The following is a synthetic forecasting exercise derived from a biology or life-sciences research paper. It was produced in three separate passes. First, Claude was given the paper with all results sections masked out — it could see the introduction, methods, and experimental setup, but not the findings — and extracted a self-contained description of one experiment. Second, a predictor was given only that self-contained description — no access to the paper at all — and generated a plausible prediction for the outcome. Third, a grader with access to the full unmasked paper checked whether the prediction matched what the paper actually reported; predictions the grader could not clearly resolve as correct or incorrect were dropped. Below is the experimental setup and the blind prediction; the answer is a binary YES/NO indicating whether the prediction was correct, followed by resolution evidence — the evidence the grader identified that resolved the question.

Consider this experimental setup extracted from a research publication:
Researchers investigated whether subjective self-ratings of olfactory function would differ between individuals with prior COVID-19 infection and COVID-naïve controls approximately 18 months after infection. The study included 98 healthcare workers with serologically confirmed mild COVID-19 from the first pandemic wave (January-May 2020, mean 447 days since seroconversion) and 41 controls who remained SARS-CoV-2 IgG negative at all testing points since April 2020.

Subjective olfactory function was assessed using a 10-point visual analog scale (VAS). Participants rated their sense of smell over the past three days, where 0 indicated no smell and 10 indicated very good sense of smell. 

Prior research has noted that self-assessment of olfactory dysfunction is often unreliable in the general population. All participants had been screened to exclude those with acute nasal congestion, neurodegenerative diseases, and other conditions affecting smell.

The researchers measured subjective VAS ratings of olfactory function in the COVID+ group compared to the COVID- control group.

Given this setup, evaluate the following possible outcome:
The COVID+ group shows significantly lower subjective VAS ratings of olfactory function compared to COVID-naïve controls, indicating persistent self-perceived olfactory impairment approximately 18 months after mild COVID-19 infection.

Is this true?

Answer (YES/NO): YES